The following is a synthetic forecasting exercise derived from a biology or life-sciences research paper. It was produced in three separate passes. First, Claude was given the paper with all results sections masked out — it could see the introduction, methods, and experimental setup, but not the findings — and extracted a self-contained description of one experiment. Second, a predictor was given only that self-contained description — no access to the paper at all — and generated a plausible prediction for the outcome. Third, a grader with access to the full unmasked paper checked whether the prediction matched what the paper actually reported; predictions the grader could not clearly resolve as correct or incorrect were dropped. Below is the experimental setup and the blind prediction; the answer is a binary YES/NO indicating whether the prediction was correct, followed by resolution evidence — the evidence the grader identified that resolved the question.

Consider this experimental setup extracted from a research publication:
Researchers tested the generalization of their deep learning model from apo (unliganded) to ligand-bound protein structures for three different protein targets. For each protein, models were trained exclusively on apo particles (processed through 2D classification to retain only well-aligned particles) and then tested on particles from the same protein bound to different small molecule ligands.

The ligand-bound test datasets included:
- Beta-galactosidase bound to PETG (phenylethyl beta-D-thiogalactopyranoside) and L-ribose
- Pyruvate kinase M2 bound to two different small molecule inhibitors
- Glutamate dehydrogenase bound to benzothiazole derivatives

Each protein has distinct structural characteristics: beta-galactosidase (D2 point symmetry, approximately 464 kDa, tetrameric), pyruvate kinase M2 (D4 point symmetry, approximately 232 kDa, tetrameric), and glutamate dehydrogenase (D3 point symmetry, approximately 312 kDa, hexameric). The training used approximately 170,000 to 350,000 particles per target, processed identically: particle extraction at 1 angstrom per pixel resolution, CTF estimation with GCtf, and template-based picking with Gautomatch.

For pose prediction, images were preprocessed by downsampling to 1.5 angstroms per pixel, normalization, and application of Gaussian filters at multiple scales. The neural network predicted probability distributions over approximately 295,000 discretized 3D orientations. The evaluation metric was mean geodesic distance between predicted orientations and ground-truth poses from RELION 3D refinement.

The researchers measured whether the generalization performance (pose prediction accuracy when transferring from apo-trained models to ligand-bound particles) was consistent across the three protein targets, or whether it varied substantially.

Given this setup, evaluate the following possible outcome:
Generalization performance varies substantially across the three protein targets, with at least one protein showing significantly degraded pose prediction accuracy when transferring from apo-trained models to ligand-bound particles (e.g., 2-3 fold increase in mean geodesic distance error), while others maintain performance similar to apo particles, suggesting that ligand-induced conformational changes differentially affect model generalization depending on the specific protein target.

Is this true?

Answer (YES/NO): NO